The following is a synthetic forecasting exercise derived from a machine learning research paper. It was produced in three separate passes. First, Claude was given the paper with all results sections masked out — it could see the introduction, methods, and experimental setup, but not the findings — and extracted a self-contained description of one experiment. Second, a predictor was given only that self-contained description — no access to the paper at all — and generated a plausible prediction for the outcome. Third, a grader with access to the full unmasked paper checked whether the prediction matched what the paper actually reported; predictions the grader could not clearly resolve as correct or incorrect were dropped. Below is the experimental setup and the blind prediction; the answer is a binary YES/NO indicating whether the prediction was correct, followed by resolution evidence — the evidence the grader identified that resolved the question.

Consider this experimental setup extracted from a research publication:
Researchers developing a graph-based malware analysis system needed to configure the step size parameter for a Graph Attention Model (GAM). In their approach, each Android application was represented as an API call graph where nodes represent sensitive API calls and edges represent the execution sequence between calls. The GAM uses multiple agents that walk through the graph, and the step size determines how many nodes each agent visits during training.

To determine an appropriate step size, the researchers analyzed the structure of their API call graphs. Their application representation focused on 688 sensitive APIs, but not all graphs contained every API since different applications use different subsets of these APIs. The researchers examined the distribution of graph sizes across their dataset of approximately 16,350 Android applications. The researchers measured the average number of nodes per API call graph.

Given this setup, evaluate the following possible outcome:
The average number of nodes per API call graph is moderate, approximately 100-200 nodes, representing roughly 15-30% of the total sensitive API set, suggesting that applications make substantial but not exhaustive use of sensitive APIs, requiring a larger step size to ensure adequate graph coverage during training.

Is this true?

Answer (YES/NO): NO